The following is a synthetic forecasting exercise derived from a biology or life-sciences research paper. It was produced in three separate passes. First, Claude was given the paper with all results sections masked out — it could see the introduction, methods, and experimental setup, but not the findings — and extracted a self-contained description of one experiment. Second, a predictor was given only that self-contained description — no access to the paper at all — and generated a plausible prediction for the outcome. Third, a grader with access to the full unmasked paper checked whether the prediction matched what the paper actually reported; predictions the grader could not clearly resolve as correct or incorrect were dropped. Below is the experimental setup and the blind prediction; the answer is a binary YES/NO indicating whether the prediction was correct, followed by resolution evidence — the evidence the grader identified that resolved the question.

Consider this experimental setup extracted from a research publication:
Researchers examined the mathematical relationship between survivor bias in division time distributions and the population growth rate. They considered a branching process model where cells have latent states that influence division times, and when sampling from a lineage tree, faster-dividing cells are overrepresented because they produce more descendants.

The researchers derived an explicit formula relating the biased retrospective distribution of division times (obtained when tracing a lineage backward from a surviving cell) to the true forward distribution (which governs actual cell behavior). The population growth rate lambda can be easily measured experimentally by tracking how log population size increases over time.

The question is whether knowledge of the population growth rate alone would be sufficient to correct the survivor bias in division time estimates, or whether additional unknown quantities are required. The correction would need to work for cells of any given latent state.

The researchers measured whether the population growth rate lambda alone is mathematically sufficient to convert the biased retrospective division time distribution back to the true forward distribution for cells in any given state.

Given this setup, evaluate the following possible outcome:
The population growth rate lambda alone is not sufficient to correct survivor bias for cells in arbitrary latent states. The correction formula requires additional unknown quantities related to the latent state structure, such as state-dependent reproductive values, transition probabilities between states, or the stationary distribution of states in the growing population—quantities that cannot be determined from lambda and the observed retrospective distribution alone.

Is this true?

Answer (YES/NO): NO